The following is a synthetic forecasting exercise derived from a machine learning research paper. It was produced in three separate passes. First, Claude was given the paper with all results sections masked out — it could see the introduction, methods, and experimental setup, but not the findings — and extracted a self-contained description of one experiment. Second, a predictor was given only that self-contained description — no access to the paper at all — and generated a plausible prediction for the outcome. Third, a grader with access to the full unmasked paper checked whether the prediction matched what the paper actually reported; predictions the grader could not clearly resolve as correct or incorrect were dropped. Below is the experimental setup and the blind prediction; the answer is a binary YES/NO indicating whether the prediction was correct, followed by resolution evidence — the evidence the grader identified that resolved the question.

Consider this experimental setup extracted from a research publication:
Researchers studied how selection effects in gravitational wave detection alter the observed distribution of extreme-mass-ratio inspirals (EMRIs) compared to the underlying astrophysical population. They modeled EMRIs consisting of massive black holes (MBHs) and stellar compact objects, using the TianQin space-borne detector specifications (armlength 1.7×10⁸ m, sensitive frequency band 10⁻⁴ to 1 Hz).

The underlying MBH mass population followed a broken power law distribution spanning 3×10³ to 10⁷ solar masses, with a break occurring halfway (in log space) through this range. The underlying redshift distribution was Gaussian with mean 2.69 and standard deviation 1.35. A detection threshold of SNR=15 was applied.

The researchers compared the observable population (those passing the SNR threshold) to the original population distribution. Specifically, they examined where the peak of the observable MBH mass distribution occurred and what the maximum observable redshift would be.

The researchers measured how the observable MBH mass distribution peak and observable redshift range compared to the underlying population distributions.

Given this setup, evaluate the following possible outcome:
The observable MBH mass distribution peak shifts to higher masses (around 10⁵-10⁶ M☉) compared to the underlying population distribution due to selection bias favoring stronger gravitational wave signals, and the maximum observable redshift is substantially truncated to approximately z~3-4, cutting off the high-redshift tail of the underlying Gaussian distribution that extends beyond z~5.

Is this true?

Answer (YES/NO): NO